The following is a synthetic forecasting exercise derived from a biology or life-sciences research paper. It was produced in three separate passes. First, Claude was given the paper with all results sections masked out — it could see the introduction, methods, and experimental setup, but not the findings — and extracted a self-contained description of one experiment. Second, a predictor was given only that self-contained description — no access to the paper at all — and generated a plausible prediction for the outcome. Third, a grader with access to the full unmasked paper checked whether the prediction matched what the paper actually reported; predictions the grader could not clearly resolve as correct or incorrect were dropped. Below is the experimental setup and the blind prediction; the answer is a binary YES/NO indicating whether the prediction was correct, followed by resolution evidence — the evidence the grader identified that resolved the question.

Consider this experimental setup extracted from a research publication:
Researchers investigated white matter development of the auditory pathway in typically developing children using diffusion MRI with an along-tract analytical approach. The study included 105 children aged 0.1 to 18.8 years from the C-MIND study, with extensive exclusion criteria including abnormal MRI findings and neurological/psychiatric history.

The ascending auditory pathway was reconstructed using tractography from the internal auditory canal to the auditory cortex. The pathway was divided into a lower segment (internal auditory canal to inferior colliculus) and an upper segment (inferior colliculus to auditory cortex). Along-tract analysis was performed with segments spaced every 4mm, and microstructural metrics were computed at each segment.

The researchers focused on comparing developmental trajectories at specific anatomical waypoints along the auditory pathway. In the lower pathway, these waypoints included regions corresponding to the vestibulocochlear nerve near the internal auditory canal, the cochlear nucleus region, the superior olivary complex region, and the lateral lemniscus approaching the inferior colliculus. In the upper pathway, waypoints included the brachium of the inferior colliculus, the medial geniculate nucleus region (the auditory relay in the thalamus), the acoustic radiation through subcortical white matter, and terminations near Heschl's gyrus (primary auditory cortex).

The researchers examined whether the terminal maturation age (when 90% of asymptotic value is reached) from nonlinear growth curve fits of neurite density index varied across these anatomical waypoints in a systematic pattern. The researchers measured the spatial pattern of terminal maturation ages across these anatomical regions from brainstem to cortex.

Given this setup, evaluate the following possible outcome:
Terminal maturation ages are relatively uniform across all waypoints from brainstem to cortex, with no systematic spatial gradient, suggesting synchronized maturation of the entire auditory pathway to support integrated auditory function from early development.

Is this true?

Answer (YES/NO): NO